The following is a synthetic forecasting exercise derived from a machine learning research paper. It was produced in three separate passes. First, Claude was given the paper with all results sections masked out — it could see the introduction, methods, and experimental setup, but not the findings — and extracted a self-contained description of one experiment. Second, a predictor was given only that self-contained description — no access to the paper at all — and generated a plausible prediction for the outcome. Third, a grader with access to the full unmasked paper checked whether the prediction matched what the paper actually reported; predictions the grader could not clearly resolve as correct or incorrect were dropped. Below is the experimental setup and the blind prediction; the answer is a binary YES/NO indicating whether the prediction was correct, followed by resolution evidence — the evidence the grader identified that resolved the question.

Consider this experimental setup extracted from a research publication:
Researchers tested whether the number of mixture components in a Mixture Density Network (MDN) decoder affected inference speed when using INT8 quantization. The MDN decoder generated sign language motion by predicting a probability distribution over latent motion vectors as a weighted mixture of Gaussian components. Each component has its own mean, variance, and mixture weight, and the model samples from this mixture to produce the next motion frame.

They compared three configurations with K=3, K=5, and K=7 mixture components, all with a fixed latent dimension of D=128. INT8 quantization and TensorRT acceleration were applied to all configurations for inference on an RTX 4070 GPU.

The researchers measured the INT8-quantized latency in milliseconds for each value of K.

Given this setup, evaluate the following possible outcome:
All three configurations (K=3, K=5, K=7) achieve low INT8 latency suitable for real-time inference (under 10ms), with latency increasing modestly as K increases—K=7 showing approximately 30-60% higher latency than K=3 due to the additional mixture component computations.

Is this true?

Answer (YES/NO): NO